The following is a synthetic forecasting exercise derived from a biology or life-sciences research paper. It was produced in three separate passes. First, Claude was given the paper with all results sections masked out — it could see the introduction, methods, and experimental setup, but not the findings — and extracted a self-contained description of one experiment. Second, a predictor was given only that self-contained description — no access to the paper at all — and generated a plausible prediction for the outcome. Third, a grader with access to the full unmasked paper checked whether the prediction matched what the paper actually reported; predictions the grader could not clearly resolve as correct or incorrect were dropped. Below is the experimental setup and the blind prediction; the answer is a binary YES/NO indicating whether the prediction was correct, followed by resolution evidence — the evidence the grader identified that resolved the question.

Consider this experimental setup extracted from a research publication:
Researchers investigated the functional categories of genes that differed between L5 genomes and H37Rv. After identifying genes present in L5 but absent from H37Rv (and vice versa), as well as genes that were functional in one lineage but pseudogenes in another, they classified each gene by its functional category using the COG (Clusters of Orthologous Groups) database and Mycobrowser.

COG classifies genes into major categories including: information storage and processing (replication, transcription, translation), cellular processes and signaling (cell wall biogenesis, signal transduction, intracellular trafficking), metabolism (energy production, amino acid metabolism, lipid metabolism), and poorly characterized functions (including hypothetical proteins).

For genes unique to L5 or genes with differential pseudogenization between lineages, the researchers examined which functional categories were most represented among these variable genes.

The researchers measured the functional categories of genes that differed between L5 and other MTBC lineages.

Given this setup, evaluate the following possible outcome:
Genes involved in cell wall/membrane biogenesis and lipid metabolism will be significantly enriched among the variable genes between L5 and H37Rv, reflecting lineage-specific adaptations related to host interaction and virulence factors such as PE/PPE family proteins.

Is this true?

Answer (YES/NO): NO